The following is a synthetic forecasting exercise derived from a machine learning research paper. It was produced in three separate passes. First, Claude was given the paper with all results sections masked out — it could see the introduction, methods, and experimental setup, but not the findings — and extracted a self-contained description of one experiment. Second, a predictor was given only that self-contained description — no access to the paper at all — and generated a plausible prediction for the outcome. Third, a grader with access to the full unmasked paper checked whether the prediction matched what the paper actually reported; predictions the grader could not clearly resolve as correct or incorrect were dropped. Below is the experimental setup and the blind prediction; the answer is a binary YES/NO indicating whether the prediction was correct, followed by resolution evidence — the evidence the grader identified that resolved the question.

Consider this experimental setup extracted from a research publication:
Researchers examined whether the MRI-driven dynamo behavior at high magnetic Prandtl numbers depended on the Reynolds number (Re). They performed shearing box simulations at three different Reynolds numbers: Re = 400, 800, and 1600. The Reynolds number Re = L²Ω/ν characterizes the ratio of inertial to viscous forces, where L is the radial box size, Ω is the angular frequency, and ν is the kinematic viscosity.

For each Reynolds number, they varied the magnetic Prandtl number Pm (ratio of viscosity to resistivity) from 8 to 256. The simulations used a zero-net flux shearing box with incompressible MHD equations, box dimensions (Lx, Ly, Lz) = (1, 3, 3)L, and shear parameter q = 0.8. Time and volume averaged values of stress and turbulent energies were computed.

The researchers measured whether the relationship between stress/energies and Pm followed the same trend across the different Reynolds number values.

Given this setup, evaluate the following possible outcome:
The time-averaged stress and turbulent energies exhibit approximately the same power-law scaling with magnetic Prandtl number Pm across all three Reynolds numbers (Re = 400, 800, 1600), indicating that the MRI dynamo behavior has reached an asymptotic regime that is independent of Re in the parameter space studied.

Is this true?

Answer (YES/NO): YES